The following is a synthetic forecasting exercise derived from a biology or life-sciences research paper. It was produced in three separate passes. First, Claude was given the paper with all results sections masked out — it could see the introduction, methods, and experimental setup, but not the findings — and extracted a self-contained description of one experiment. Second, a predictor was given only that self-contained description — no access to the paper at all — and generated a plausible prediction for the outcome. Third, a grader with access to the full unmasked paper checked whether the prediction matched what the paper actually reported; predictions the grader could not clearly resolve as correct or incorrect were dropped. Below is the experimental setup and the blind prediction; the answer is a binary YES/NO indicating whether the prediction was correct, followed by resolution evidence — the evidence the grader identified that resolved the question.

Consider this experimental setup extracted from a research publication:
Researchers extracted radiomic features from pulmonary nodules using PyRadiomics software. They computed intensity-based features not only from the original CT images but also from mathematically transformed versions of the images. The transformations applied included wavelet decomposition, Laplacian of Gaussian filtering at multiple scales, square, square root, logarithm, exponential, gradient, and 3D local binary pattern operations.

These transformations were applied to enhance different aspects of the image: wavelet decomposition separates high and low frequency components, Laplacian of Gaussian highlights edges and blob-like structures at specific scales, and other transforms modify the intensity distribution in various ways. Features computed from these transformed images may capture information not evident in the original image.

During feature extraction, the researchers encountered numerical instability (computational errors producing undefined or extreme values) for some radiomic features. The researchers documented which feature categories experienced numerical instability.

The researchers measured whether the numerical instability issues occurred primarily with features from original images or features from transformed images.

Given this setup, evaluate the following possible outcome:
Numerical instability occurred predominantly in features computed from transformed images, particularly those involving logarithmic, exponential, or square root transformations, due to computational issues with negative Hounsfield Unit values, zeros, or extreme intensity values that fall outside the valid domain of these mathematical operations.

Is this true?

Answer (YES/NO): NO